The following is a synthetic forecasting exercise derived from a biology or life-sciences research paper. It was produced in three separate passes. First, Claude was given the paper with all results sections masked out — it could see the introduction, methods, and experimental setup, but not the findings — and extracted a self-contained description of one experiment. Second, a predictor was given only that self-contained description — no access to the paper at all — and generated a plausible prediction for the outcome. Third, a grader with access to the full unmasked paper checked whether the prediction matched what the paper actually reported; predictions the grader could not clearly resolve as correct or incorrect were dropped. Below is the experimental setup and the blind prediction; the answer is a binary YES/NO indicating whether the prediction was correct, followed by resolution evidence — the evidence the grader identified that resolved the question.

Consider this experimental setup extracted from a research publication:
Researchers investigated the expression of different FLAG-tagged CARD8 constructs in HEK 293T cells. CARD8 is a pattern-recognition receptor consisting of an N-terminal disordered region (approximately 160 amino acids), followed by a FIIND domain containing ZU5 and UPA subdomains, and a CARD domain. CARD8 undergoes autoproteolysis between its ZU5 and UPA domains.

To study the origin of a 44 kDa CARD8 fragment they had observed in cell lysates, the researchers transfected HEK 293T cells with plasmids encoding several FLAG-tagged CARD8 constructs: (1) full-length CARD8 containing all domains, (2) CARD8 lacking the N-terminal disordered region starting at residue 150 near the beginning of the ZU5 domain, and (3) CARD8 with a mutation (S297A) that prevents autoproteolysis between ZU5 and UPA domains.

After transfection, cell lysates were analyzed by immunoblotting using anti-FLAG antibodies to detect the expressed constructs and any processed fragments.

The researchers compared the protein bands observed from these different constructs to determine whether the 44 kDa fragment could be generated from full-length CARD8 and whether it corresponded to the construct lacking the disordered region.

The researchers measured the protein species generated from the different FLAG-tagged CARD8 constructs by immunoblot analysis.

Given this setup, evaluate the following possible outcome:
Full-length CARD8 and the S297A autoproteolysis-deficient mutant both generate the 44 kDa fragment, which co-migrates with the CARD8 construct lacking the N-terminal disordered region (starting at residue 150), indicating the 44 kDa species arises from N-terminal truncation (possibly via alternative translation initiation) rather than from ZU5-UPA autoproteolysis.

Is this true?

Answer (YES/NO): NO